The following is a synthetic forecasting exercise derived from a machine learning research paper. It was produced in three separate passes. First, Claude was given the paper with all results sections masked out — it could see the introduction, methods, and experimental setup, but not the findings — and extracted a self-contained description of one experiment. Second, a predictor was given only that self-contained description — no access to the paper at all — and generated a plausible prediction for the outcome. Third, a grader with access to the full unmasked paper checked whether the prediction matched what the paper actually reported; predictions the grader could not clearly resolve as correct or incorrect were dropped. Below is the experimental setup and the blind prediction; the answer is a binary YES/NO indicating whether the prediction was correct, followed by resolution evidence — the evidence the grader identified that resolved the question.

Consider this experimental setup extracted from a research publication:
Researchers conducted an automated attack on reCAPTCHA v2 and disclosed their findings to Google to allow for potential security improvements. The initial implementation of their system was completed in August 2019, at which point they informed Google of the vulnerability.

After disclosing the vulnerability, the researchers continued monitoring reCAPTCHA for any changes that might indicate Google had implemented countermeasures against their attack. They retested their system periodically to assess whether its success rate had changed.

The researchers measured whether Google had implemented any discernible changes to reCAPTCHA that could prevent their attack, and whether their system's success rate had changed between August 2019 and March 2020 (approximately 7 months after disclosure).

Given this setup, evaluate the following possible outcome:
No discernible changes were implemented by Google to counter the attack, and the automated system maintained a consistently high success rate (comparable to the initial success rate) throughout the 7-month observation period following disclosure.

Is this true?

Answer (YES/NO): YES